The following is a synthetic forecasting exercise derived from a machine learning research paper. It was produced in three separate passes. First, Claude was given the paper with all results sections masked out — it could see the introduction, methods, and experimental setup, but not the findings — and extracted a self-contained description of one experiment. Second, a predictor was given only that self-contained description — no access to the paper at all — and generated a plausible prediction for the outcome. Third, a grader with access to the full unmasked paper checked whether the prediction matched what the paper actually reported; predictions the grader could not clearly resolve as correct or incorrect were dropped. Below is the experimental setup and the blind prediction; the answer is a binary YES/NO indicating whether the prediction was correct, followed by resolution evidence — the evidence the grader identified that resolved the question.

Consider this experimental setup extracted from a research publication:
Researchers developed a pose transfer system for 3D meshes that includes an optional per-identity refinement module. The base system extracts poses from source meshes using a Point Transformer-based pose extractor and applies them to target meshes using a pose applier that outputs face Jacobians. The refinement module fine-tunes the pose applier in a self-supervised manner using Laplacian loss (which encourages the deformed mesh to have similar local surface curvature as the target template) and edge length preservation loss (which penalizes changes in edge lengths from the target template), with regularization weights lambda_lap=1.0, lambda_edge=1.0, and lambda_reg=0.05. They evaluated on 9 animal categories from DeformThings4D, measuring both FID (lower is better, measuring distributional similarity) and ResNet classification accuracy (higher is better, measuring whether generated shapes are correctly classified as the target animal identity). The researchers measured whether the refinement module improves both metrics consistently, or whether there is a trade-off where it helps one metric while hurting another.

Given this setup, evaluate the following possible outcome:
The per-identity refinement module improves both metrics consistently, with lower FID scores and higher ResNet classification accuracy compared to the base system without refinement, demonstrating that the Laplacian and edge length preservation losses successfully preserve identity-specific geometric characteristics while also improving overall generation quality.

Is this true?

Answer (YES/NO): NO